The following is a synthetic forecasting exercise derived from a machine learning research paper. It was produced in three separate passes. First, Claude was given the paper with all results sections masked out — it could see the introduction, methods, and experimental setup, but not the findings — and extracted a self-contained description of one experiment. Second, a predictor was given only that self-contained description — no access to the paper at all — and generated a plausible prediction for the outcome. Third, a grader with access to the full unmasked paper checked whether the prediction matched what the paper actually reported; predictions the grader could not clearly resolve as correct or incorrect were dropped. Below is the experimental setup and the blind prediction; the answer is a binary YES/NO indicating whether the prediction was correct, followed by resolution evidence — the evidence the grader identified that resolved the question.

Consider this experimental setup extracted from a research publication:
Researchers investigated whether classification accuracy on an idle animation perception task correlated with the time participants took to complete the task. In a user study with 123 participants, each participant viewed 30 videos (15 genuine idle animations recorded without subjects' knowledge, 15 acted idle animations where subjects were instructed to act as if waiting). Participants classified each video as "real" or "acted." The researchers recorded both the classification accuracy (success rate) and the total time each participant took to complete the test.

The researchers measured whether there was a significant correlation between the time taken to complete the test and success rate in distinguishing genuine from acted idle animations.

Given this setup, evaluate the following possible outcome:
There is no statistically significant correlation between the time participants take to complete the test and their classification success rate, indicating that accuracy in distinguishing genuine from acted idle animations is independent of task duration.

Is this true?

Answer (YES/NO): YES